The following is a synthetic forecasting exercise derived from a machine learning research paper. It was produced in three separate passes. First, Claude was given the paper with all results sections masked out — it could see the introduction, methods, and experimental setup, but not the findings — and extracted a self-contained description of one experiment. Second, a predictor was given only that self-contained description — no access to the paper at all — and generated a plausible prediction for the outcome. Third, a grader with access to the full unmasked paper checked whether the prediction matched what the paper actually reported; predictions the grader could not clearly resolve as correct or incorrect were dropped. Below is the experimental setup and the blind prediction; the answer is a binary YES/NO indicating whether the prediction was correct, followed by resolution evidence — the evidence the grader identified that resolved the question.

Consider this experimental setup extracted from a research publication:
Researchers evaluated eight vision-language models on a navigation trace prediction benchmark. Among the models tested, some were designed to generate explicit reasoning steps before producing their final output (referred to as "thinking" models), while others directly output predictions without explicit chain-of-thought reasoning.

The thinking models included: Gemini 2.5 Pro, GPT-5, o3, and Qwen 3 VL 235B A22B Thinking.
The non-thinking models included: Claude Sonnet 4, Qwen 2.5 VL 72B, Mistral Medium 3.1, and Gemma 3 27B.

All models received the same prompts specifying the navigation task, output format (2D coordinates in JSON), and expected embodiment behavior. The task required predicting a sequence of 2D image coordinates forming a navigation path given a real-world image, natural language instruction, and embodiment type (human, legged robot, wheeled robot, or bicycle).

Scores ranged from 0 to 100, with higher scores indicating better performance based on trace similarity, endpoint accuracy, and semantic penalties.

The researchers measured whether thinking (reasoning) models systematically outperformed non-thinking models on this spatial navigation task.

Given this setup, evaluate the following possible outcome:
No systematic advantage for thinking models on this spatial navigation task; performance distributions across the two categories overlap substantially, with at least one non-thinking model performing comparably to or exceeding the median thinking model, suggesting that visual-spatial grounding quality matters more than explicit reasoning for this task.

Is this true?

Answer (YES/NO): NO